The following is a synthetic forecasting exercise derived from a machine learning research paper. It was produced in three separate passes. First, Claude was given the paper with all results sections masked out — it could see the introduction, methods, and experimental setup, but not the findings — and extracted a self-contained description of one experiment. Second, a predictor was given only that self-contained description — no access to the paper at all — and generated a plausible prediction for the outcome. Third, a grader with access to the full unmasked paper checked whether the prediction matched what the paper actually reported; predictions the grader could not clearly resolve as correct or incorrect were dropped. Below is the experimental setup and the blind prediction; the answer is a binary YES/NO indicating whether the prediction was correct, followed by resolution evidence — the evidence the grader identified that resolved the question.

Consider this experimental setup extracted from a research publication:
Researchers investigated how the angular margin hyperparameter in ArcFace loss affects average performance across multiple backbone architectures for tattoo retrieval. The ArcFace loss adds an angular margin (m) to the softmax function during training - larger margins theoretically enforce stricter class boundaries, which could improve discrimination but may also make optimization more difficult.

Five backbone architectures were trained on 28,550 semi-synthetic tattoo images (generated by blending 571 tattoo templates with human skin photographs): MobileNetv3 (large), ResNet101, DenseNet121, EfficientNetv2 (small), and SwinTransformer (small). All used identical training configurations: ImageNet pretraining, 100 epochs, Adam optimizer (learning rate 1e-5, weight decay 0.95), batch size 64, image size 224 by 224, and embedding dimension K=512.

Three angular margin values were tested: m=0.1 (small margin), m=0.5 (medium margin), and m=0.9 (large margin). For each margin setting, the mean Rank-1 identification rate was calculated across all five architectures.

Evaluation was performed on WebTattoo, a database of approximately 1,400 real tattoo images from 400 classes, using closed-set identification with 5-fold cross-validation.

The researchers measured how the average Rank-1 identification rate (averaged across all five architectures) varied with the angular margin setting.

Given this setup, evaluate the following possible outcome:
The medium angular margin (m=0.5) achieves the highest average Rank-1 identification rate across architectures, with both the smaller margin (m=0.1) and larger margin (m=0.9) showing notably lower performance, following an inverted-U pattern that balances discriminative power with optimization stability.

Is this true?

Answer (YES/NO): NO